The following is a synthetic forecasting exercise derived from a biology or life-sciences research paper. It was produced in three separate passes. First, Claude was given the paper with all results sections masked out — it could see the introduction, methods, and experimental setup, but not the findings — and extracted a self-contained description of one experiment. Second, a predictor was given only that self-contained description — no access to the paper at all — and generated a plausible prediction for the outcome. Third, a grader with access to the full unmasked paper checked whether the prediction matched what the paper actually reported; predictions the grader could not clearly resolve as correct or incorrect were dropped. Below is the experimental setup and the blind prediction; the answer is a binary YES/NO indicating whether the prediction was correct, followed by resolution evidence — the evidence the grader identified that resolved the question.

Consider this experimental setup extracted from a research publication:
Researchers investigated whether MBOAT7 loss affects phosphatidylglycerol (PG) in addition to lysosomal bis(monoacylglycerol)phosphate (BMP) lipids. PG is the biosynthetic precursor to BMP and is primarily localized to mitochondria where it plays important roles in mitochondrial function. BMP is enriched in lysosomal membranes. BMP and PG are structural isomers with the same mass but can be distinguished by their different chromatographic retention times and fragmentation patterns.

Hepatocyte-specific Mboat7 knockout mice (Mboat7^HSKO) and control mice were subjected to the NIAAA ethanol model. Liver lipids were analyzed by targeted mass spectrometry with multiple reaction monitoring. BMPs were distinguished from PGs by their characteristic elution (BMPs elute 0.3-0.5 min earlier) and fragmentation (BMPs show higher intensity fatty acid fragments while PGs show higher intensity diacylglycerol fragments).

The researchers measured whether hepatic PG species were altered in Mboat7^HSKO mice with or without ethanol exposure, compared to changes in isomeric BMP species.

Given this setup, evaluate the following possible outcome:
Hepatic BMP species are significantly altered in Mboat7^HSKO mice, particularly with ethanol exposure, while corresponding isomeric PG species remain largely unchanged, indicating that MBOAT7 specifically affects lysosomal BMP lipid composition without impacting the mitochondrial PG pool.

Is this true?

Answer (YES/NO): NO